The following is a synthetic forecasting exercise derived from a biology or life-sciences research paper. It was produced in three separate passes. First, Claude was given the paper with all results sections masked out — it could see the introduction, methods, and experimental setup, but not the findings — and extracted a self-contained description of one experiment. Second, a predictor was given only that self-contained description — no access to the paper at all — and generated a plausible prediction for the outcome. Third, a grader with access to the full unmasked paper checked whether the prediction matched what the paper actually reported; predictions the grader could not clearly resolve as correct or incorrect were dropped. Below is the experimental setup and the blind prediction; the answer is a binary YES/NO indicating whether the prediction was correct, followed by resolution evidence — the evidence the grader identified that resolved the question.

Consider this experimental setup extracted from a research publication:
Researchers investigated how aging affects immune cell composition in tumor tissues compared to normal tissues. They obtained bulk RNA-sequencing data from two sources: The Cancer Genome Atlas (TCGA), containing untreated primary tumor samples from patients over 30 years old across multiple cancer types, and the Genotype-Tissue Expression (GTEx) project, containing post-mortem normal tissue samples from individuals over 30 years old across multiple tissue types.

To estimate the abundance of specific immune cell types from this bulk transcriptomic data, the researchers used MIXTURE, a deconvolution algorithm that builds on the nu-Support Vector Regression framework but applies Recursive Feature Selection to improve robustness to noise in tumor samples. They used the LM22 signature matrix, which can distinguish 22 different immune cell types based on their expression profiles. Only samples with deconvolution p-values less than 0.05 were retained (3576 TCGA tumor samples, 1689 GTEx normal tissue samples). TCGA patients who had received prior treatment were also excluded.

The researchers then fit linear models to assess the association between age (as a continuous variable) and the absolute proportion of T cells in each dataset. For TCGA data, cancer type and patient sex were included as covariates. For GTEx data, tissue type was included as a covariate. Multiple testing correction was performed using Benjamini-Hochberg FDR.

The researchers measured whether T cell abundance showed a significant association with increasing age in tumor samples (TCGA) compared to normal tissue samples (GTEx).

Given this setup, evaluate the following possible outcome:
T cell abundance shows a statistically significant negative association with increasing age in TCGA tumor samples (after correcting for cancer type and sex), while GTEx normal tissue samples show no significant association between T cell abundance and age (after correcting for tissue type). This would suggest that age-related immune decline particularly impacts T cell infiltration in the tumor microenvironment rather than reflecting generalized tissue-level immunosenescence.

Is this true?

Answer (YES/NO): YES